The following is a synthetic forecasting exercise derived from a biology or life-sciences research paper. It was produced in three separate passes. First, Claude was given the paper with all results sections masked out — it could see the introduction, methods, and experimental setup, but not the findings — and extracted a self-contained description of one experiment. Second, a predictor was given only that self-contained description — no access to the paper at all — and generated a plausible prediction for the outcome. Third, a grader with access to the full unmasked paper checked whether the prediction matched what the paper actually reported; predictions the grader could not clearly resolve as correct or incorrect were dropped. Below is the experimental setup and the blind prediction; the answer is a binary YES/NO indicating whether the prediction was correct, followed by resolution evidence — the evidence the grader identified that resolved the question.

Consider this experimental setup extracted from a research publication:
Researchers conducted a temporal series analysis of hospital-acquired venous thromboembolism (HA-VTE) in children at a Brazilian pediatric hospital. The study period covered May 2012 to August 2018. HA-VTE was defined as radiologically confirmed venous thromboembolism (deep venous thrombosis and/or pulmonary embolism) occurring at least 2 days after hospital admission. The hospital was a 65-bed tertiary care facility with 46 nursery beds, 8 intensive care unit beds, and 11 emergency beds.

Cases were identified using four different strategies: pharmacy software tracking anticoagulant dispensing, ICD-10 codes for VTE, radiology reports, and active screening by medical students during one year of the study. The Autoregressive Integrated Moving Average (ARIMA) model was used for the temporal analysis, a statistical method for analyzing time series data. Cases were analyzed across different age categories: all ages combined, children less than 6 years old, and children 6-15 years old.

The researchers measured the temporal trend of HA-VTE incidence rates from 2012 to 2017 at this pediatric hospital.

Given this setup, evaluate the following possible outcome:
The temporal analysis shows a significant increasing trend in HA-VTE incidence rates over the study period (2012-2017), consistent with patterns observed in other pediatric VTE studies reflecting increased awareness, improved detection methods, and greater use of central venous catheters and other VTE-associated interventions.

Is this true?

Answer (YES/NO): YES